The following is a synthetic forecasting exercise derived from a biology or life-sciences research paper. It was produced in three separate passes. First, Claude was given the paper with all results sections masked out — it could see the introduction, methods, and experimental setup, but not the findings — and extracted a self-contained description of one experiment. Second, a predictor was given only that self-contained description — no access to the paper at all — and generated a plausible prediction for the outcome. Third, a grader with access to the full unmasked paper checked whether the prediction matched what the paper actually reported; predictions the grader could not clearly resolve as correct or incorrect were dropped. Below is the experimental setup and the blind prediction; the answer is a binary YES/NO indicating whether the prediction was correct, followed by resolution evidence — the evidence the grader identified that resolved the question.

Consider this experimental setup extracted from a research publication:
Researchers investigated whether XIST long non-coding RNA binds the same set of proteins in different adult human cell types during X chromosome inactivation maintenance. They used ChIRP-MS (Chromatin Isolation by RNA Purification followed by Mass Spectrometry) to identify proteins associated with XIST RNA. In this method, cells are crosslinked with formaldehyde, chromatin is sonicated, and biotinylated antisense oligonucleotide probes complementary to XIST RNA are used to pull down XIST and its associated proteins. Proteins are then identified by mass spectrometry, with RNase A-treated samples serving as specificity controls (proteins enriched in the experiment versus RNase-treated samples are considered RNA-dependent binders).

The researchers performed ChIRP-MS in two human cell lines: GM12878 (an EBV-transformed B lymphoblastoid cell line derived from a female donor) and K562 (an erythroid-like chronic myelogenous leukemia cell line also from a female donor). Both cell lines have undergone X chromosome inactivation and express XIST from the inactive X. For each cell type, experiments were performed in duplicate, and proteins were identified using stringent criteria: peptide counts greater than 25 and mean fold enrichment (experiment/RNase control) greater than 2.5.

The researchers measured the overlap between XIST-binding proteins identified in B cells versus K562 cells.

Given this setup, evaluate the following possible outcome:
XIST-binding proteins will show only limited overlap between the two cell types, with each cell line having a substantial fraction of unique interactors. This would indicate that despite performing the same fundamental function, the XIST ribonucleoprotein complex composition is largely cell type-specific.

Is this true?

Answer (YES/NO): NO